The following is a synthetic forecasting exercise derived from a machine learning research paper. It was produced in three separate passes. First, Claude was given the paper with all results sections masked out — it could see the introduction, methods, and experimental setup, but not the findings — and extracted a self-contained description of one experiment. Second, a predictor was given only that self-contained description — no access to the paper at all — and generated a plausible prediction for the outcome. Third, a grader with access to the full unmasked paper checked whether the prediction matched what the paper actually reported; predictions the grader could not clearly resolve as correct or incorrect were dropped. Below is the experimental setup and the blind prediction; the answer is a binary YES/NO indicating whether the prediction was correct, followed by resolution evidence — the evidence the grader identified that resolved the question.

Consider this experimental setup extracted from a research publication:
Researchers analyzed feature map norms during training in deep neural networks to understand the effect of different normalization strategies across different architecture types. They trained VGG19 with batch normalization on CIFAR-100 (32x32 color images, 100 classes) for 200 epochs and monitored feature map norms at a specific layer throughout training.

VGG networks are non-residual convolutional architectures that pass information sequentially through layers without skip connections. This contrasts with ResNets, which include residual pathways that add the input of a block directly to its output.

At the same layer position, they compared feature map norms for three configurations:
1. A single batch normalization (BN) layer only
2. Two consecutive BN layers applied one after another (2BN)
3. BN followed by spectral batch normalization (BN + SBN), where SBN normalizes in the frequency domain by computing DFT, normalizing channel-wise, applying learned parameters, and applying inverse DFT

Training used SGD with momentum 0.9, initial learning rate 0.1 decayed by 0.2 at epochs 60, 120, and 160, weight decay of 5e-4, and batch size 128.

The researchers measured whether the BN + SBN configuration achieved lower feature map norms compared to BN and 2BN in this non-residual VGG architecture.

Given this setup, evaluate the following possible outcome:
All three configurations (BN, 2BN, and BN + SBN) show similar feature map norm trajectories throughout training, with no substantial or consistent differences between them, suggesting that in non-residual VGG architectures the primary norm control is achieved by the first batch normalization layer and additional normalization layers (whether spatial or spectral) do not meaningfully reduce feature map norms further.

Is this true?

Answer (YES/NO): NO